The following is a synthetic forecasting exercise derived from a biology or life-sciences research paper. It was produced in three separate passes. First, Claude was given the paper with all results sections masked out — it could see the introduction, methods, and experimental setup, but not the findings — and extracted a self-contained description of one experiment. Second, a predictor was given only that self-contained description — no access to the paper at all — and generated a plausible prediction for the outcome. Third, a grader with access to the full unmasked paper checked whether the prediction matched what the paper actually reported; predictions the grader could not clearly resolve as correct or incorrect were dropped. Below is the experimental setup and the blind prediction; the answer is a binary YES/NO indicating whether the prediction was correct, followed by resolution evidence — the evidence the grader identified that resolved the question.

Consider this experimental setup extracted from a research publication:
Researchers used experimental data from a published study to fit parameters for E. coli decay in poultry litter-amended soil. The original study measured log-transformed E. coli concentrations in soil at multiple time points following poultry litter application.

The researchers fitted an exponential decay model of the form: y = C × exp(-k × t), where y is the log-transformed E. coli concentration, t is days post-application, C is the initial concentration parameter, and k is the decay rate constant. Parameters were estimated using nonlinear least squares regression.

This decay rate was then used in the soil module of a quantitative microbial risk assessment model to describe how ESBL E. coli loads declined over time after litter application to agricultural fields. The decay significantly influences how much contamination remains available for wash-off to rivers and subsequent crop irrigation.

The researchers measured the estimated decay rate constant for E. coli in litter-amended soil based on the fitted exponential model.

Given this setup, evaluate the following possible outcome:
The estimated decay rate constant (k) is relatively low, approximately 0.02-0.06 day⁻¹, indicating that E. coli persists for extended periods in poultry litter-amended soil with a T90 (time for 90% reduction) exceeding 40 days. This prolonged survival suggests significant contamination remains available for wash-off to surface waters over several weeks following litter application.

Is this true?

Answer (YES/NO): YES